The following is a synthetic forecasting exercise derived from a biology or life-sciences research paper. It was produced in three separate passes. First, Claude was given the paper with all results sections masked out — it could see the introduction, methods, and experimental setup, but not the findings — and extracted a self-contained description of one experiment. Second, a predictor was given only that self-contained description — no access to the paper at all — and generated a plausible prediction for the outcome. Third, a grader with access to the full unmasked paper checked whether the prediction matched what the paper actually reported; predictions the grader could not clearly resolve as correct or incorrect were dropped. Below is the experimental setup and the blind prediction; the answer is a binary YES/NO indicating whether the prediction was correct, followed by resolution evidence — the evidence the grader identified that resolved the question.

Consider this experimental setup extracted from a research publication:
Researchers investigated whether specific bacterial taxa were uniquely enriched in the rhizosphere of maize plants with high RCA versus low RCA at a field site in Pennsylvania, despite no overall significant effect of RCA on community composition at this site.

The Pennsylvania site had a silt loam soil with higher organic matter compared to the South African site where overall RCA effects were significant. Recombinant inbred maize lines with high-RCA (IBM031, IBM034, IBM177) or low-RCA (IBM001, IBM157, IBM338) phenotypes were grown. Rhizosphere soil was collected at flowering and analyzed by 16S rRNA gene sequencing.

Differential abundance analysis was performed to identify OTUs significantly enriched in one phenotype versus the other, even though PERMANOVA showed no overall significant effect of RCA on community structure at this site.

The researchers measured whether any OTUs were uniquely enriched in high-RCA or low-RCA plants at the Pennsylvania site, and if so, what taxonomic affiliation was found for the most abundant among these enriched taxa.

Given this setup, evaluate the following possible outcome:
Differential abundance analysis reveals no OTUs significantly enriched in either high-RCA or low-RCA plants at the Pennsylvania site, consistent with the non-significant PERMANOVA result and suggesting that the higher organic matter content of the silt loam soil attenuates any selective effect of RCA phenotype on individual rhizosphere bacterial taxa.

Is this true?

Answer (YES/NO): NO